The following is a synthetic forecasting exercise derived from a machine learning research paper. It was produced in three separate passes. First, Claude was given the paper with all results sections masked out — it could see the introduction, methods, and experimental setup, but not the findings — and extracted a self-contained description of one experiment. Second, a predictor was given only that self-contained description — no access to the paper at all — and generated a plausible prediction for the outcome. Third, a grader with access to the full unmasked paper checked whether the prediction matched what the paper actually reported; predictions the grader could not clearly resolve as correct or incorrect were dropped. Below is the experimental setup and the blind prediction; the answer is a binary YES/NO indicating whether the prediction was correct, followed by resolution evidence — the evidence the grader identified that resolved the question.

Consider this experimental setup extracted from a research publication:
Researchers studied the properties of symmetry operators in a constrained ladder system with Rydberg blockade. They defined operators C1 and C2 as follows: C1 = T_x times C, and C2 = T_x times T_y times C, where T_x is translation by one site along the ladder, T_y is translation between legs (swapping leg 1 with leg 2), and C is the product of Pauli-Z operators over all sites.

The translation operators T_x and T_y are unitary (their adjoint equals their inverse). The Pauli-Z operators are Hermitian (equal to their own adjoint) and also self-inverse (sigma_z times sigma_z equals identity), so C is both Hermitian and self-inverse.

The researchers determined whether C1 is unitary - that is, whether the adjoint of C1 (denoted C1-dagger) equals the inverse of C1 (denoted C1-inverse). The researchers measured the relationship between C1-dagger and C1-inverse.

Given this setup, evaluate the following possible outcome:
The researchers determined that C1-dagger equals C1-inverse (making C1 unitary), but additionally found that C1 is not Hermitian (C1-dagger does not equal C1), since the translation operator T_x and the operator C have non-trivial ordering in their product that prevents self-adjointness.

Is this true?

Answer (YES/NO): NO